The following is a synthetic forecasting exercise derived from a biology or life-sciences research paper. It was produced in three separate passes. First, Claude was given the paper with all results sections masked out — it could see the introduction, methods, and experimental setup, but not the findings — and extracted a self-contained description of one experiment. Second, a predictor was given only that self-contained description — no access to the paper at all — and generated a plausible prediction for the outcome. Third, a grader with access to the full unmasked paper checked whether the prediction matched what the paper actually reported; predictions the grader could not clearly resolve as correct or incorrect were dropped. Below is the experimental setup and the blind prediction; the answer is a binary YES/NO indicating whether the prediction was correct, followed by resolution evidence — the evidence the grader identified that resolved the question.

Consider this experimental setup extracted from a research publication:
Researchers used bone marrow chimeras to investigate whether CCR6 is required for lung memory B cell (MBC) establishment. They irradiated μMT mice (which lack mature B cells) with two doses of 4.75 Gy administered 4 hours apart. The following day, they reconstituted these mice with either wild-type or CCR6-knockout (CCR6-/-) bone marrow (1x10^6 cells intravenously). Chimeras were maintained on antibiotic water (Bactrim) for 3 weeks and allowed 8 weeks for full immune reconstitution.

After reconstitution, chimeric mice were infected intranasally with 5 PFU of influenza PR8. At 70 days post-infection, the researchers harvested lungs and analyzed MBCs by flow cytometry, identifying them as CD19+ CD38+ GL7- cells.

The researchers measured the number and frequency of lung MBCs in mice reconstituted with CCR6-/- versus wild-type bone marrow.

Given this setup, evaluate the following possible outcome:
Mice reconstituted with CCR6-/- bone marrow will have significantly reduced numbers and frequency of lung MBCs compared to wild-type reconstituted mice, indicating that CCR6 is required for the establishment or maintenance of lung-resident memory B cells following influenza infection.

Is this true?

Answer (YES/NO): NO